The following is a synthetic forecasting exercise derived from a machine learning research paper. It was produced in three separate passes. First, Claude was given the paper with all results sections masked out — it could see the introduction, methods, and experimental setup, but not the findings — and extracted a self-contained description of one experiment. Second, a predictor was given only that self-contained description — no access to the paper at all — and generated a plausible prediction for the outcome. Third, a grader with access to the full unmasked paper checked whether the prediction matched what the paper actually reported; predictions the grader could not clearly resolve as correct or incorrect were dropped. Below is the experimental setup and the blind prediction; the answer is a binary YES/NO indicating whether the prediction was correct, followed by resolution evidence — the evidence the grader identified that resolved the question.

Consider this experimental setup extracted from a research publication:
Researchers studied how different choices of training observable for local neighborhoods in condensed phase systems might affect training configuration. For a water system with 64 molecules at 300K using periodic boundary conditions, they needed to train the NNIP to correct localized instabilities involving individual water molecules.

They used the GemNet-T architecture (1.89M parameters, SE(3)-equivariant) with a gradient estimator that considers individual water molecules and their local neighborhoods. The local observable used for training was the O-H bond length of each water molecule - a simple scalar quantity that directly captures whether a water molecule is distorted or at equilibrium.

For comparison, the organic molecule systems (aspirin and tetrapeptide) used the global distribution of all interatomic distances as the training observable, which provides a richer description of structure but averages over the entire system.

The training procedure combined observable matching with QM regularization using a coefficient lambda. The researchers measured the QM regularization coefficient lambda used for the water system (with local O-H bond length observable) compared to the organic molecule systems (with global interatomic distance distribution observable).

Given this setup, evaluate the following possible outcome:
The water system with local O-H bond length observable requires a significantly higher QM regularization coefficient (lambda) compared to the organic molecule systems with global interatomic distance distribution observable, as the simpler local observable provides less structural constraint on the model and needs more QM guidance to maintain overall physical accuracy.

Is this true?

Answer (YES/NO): NO